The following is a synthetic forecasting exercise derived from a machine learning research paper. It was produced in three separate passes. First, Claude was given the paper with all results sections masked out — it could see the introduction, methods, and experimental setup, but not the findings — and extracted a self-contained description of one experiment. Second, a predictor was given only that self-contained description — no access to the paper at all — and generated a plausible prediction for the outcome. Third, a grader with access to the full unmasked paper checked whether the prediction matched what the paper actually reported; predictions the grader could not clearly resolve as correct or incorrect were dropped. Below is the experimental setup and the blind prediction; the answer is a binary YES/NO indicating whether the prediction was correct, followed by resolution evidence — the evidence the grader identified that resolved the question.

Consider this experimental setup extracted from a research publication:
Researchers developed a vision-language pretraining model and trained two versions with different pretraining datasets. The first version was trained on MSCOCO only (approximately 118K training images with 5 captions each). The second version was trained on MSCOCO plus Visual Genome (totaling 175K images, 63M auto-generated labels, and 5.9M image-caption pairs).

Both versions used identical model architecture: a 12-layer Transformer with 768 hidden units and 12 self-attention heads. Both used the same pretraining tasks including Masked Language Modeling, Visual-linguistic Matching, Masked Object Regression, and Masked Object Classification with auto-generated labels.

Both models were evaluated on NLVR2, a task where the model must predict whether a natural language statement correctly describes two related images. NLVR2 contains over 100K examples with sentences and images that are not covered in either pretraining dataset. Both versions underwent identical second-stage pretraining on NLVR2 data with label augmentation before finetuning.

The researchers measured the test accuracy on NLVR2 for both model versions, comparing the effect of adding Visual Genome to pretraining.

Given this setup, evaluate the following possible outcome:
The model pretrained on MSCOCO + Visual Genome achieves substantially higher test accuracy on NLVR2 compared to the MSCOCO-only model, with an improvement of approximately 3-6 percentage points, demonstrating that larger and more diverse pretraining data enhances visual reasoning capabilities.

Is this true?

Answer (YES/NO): NO